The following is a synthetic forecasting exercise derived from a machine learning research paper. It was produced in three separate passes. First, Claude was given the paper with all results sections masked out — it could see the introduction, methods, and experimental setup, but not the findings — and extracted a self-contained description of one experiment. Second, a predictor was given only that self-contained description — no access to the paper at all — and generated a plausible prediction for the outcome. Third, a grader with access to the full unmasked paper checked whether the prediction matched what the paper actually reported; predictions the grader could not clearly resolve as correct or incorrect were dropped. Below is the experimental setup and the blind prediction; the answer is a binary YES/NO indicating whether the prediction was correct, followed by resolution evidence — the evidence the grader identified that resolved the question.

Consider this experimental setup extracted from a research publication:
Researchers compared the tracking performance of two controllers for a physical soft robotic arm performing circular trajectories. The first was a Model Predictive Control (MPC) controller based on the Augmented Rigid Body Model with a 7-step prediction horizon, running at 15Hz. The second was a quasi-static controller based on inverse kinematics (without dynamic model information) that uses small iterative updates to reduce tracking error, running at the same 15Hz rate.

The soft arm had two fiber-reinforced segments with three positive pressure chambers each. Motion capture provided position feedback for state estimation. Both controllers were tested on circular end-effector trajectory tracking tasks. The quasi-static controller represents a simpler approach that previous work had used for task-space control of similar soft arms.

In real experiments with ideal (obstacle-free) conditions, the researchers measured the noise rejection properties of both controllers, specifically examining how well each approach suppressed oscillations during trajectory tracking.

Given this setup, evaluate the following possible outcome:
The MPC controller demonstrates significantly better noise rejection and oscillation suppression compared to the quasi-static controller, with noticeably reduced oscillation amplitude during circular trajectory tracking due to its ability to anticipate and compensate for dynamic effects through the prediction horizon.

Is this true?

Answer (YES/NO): NO